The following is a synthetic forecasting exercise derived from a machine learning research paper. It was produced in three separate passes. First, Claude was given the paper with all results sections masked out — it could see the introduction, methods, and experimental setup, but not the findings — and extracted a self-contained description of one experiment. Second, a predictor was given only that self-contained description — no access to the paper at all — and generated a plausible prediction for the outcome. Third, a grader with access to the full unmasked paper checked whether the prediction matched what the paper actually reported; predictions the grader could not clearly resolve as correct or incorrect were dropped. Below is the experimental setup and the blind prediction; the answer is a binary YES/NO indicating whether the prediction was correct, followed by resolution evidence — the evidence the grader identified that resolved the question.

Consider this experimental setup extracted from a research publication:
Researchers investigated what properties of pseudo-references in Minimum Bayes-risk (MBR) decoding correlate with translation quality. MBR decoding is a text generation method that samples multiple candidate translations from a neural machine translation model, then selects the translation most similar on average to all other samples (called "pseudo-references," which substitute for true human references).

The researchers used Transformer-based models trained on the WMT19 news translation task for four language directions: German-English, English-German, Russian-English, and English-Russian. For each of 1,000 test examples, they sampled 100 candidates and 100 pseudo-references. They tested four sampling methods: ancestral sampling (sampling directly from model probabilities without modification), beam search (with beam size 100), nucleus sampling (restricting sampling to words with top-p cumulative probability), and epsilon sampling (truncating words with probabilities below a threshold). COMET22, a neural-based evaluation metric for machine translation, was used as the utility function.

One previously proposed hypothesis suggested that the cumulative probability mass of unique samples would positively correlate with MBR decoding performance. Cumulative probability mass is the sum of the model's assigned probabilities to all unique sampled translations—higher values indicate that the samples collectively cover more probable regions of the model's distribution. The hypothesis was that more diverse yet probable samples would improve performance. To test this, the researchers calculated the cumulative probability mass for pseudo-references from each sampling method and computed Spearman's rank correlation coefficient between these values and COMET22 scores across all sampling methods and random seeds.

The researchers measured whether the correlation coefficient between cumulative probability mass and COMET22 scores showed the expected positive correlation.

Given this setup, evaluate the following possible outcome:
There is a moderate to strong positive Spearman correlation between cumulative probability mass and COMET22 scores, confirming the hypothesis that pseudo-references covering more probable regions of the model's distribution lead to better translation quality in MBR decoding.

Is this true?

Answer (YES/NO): NO